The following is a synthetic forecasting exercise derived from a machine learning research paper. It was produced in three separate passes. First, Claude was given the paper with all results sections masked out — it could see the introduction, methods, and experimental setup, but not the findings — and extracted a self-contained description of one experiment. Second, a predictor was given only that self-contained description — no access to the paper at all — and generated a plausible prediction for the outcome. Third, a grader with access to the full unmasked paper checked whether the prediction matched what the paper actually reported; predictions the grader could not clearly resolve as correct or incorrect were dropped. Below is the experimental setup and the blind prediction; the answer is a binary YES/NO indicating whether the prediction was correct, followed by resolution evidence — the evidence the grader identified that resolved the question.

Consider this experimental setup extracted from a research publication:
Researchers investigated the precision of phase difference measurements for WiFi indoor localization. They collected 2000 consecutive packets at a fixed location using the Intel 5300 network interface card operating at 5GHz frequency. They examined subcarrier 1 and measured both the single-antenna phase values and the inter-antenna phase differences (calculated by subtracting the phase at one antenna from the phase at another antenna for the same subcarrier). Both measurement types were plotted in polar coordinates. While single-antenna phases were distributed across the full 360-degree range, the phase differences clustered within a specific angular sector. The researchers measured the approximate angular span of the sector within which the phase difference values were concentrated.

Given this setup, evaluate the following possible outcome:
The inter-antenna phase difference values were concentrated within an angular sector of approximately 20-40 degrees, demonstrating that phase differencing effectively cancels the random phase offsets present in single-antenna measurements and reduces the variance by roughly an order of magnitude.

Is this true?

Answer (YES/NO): YES